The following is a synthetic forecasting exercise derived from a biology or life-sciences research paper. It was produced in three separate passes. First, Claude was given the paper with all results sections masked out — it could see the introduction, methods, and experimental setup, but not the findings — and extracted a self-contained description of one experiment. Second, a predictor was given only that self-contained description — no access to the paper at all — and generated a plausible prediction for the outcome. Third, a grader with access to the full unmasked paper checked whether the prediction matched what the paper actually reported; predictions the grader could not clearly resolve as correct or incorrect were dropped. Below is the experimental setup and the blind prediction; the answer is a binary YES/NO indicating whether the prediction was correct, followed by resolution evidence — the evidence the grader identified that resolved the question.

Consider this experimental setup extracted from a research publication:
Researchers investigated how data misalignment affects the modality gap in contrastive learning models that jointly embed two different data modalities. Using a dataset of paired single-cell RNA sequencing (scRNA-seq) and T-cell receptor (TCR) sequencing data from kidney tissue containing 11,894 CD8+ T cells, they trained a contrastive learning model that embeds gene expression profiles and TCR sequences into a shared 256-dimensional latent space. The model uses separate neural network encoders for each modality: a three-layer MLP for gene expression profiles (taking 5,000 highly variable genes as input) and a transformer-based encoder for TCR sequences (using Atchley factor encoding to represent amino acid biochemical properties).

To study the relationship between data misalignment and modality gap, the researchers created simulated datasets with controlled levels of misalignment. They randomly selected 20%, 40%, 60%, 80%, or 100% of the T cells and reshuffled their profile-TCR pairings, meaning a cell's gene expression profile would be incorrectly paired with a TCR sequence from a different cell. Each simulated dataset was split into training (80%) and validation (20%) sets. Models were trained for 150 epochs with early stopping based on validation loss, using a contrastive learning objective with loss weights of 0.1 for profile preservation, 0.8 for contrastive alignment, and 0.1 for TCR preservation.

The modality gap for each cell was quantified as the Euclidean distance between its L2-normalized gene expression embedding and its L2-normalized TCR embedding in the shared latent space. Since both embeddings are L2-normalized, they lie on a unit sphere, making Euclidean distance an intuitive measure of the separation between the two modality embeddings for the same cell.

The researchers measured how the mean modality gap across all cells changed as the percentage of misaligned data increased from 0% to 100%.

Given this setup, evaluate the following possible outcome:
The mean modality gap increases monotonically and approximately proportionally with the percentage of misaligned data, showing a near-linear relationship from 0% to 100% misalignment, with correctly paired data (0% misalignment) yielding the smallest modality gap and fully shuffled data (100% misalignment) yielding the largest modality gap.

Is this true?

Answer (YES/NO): YES